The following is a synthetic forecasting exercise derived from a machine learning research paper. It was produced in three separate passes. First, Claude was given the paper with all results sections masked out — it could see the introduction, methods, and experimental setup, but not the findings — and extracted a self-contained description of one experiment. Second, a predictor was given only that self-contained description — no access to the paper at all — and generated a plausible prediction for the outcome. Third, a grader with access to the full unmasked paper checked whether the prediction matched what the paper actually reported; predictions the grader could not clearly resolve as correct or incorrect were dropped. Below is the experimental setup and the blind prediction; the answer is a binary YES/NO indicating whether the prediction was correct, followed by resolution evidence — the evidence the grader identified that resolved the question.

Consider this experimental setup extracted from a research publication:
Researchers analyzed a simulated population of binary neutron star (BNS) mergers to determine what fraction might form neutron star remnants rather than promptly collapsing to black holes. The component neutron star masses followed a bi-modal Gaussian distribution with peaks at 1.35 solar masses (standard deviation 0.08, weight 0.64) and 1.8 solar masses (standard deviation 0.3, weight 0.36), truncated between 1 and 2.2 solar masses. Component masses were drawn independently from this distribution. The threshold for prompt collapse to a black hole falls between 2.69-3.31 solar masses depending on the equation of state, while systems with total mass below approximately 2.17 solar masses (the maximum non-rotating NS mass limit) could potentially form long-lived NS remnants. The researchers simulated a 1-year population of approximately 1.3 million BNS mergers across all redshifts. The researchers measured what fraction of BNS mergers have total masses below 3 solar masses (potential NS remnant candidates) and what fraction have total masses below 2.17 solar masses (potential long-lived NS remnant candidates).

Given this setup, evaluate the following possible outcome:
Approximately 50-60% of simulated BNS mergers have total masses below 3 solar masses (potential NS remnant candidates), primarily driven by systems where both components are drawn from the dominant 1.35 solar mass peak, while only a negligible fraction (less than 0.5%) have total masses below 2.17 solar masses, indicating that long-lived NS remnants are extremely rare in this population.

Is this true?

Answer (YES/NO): YES